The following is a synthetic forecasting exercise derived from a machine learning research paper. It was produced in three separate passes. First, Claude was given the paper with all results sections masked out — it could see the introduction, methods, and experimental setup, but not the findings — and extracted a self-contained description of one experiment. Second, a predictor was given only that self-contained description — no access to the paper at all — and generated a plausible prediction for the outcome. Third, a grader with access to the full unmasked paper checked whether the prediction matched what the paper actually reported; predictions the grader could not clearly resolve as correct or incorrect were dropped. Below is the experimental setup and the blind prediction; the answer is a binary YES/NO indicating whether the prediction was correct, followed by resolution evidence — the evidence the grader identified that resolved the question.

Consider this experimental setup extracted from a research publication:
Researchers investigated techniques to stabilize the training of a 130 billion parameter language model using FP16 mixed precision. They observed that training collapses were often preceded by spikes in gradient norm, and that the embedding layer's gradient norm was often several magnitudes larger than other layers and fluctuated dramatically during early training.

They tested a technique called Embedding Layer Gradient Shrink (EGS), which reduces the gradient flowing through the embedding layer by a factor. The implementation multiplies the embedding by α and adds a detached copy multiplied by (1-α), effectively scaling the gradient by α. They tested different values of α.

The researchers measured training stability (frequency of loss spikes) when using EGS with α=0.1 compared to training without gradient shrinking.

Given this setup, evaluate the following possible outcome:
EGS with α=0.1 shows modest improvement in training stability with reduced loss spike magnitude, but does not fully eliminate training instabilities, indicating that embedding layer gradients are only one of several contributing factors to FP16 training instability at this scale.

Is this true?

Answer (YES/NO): NO